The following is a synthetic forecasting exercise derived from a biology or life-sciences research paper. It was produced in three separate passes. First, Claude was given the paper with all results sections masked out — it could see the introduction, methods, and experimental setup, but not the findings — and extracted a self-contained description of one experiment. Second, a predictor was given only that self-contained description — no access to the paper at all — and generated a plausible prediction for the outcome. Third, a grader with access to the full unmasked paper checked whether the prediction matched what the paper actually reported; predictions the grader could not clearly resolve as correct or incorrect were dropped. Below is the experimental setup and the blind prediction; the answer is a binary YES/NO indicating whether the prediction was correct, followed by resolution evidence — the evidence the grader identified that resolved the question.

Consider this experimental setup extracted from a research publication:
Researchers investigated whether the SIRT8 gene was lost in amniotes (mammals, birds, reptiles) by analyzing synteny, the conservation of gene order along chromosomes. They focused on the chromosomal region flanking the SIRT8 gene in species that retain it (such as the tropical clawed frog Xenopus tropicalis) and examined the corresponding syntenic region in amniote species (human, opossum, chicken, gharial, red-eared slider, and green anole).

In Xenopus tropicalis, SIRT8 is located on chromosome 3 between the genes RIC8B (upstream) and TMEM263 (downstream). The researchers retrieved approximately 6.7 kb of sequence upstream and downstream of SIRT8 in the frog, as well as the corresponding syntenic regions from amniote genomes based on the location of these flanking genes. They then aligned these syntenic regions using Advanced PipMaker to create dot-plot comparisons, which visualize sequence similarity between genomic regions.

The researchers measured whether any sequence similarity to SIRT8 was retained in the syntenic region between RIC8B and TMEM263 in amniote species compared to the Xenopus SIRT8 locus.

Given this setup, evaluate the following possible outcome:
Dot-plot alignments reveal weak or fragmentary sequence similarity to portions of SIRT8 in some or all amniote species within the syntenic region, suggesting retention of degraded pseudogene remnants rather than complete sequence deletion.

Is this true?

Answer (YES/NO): NO